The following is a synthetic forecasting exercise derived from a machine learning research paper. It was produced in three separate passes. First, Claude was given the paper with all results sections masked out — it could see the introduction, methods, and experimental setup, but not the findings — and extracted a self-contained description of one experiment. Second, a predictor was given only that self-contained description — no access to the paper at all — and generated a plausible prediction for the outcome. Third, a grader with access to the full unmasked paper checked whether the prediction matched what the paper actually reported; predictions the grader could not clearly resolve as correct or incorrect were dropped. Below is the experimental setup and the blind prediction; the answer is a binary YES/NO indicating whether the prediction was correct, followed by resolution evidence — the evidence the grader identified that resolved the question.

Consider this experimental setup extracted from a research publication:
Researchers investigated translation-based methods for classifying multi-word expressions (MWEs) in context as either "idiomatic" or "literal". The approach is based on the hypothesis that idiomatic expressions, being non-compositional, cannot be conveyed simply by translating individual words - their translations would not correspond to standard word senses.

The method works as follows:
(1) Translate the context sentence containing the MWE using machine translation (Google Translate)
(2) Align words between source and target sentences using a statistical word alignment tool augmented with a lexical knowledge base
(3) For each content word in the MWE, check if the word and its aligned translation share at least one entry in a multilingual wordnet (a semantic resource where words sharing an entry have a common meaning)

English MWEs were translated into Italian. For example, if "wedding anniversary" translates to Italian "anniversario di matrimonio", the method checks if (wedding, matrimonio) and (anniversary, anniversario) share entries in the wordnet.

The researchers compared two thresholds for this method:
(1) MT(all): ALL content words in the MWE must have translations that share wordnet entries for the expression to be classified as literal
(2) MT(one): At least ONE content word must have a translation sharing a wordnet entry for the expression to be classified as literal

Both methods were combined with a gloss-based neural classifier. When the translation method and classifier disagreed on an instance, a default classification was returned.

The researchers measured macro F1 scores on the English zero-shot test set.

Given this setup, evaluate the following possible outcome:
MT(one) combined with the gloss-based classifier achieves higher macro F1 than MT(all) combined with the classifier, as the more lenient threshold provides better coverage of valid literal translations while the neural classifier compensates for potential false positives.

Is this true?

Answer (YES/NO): YES